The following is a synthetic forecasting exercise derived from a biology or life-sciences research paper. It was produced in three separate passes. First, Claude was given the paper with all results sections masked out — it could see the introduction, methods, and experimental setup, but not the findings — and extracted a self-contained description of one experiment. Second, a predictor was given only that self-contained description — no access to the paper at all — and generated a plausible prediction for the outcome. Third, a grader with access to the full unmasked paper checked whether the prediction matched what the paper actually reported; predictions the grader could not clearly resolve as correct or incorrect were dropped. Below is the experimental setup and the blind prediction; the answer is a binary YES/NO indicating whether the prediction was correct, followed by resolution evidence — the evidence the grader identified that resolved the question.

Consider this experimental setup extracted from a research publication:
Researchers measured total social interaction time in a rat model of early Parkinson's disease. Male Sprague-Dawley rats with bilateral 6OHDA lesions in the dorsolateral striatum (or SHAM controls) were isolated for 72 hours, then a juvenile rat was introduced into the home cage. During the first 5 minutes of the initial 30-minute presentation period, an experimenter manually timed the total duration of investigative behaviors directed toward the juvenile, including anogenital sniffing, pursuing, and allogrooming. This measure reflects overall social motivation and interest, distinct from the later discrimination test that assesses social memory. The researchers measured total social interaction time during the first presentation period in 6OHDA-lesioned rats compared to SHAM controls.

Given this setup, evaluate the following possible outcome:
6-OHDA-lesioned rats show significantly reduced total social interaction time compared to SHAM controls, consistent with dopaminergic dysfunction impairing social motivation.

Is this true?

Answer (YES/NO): YES